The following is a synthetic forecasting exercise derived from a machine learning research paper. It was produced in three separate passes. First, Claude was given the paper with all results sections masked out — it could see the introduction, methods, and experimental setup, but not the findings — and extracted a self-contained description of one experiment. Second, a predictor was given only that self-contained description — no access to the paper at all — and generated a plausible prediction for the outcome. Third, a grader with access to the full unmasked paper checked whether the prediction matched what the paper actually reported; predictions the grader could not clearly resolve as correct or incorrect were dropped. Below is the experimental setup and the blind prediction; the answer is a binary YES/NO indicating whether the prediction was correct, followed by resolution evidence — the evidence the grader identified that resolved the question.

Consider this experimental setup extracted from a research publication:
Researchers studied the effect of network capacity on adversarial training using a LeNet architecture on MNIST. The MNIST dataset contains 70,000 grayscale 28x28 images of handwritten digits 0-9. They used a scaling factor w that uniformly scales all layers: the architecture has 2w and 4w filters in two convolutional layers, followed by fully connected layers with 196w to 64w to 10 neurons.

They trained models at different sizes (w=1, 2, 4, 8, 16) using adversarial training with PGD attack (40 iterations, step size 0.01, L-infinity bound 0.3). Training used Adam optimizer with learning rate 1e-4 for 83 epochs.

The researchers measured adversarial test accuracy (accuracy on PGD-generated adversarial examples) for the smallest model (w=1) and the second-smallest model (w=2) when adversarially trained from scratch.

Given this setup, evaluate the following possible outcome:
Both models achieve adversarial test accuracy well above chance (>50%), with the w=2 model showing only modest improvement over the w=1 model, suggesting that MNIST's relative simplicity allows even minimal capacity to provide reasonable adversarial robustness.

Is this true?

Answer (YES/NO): NO